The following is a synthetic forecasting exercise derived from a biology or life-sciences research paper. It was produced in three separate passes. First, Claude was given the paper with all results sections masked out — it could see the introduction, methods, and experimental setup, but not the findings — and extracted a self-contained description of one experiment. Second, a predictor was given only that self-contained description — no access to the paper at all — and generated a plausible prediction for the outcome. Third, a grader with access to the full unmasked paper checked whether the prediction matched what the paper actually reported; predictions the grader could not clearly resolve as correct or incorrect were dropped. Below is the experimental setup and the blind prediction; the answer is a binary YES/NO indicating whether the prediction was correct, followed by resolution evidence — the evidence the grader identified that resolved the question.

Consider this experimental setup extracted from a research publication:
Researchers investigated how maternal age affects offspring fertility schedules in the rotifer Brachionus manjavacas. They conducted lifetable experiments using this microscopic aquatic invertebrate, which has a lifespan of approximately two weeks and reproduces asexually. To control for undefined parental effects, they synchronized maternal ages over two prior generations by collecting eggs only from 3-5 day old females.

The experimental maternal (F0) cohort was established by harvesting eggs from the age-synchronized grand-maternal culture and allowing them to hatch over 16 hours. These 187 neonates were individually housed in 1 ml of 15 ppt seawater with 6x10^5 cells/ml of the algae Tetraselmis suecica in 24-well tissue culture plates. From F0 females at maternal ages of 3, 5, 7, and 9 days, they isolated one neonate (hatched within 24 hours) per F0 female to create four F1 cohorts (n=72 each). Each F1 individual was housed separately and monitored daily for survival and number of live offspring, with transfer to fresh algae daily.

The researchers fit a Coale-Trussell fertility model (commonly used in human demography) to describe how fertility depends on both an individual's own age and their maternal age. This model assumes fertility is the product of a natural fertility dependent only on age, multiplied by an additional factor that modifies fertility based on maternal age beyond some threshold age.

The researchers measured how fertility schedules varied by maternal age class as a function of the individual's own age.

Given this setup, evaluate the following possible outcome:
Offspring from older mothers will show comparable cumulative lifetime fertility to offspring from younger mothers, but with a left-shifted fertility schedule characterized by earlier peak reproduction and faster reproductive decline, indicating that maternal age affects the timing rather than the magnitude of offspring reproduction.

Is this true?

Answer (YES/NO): NO